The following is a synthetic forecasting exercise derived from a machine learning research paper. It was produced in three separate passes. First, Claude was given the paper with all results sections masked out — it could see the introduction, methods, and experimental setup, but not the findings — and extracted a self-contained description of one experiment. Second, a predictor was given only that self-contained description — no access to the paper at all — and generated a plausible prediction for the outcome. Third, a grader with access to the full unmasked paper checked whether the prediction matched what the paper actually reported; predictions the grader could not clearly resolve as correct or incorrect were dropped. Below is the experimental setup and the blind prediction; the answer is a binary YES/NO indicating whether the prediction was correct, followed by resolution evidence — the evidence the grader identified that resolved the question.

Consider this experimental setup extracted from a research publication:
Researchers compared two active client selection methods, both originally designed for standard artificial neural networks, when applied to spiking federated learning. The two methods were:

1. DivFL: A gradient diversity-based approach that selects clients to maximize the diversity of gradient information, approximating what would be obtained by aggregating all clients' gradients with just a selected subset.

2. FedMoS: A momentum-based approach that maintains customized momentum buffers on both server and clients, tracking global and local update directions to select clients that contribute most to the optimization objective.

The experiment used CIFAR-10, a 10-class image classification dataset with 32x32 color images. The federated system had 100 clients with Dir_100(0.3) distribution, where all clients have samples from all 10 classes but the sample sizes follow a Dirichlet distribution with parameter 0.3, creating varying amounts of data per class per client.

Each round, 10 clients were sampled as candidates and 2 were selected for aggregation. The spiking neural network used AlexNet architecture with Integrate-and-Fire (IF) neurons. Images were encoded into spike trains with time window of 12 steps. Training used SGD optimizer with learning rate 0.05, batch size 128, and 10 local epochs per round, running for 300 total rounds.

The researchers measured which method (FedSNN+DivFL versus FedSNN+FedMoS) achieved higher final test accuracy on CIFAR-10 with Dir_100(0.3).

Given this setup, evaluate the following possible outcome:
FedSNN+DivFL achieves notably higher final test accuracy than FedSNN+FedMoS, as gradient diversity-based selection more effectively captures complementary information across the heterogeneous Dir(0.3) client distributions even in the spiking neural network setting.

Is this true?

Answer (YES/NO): NO